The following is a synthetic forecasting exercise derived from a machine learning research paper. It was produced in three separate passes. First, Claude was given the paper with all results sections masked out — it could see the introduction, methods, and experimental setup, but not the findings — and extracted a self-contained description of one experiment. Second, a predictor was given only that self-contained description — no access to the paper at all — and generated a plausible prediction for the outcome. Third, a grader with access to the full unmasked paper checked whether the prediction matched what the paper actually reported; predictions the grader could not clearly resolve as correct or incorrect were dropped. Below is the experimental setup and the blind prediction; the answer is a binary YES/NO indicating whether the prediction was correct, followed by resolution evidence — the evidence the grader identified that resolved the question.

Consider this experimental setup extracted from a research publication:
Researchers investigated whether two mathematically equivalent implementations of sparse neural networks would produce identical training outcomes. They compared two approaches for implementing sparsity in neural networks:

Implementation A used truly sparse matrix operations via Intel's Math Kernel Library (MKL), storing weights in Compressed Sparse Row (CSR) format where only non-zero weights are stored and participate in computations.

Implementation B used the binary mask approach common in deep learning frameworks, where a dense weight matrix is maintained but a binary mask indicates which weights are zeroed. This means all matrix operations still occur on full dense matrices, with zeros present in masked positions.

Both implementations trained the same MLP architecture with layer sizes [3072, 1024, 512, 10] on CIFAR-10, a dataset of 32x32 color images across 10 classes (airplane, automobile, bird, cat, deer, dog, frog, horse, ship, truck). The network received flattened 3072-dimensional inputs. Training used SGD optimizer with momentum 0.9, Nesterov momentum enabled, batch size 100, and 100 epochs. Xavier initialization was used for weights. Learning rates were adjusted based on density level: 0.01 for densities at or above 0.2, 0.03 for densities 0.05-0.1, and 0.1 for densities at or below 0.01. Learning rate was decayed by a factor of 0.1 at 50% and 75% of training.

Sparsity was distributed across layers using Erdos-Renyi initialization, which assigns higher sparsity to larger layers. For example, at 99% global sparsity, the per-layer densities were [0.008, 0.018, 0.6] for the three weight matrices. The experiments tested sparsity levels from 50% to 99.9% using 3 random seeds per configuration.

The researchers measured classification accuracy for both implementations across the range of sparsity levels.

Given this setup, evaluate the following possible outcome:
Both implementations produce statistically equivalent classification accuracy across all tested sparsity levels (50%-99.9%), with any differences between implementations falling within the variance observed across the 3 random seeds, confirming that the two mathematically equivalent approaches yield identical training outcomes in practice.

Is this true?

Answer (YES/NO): NO